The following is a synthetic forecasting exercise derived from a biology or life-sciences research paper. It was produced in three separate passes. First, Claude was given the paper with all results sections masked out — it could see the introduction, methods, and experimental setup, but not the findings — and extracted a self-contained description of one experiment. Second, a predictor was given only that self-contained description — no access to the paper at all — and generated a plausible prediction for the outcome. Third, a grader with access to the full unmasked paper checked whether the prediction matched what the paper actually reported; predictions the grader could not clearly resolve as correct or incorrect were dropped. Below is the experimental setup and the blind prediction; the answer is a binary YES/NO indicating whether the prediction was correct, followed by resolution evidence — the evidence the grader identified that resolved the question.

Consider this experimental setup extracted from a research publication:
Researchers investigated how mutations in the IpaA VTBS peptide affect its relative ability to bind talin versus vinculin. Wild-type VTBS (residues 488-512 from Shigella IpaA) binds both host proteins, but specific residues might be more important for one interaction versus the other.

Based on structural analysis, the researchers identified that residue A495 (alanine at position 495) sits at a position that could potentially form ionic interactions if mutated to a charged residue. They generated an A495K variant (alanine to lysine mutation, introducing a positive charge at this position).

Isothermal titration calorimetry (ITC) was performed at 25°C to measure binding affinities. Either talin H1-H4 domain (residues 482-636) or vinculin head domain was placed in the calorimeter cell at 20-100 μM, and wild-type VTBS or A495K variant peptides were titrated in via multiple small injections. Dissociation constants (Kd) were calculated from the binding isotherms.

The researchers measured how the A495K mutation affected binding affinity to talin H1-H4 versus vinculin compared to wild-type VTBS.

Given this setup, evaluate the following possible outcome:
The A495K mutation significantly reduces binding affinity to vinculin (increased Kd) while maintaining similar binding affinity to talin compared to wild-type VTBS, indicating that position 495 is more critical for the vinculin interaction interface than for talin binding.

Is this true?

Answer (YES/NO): NO